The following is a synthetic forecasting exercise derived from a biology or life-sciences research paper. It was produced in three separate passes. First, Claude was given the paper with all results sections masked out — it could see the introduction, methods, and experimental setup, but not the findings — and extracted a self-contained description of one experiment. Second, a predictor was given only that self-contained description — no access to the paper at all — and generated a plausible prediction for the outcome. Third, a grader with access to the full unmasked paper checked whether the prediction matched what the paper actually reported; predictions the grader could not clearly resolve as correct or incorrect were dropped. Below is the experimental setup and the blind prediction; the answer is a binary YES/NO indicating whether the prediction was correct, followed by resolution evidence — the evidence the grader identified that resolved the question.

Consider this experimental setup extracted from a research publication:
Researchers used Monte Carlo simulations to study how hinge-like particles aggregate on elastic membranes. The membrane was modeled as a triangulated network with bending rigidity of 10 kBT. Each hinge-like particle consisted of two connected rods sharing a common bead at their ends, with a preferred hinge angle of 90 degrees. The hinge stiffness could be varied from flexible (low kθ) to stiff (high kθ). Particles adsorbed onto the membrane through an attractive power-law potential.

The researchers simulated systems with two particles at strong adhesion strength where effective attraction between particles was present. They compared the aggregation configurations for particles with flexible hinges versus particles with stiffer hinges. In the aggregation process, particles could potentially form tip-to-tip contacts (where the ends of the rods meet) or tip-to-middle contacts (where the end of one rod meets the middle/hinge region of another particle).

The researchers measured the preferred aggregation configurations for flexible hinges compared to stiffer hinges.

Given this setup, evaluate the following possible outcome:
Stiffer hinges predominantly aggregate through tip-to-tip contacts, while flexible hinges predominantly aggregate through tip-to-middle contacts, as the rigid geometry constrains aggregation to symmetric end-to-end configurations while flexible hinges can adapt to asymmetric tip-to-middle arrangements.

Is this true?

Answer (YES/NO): NO